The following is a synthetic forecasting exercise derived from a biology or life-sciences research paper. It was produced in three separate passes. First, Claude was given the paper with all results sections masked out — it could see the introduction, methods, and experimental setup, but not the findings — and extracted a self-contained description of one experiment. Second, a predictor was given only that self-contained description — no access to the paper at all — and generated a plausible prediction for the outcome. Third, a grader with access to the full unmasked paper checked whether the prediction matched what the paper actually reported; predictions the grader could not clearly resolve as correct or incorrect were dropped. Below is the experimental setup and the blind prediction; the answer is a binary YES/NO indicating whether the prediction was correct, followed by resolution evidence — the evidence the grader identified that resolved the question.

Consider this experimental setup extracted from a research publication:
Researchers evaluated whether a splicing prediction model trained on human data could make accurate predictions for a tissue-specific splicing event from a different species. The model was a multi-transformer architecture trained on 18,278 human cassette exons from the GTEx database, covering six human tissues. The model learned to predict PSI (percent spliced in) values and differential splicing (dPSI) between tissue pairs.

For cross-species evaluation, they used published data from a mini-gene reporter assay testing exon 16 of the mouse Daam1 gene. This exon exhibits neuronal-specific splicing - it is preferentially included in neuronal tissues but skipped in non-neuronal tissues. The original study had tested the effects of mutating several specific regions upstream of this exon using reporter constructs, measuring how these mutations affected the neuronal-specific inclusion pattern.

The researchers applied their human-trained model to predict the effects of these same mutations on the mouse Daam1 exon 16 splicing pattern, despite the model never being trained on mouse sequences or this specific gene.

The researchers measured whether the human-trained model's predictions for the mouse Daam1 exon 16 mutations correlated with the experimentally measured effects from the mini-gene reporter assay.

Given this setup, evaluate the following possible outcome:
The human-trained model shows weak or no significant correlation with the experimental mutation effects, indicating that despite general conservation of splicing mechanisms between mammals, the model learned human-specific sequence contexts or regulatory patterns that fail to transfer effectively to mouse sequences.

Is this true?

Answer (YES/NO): NO